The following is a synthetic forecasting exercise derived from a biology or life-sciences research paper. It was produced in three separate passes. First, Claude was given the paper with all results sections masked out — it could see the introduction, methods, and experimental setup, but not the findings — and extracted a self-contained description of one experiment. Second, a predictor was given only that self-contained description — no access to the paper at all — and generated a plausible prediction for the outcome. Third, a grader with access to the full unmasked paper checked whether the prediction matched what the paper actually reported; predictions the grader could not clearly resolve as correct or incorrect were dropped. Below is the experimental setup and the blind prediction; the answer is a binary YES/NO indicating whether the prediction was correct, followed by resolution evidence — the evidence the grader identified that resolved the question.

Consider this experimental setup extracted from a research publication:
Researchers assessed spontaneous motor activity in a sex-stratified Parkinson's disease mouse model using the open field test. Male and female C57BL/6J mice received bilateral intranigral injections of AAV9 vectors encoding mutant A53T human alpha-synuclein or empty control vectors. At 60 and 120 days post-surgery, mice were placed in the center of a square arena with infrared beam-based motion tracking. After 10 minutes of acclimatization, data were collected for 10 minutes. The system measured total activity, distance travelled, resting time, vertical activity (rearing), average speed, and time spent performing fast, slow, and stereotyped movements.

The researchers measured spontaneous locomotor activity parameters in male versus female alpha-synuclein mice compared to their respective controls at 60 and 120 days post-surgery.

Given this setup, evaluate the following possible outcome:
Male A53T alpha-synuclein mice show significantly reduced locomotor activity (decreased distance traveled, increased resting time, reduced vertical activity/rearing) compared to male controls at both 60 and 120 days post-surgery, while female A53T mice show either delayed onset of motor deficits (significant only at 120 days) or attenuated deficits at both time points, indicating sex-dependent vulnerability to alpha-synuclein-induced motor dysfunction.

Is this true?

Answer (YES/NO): NO